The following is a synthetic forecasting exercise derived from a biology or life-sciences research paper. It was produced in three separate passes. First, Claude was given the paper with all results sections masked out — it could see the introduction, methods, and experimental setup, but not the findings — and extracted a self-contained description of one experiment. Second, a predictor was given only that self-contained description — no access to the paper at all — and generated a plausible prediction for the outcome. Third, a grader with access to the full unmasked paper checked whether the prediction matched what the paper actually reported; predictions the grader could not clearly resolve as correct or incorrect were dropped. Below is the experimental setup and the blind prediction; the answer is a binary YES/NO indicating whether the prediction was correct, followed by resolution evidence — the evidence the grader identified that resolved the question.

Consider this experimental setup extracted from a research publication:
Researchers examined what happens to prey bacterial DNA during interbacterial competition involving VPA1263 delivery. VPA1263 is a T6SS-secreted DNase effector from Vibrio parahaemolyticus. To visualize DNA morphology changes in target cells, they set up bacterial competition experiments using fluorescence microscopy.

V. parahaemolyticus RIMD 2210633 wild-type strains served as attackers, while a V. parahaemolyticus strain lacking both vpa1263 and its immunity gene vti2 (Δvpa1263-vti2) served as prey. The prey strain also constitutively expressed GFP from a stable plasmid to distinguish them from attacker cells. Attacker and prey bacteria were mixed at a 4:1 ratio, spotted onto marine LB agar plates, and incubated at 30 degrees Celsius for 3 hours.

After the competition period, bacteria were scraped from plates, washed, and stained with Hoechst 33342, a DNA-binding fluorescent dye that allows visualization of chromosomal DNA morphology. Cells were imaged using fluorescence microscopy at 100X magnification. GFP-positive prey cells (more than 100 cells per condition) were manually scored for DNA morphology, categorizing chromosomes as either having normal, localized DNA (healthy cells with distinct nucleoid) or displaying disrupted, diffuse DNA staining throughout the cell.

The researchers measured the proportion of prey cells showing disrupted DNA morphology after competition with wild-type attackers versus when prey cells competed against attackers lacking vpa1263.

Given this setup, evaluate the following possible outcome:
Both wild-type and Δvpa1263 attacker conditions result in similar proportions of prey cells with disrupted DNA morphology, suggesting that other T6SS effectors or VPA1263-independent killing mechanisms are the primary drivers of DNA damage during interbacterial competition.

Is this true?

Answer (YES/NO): NO